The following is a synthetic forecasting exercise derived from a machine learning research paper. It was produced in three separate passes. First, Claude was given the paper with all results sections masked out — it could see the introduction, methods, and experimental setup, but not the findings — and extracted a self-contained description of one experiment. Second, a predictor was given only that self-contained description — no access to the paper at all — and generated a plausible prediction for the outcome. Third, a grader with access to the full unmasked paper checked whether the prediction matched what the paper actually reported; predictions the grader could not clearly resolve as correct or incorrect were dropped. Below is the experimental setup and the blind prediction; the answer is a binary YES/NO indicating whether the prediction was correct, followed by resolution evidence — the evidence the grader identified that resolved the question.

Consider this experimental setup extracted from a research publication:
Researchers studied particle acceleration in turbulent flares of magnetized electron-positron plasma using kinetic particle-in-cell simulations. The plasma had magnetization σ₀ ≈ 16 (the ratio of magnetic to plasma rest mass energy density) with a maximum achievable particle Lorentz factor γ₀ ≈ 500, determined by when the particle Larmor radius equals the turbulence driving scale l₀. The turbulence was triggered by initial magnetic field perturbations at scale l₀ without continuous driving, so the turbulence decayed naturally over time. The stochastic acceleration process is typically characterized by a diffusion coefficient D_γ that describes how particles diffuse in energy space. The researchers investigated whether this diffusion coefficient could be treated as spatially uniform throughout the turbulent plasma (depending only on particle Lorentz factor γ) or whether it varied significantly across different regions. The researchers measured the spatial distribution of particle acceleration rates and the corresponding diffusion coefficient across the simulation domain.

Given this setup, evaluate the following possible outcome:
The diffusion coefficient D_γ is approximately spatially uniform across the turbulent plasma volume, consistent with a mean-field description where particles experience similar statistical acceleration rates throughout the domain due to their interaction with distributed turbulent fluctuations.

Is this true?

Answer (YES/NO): NO